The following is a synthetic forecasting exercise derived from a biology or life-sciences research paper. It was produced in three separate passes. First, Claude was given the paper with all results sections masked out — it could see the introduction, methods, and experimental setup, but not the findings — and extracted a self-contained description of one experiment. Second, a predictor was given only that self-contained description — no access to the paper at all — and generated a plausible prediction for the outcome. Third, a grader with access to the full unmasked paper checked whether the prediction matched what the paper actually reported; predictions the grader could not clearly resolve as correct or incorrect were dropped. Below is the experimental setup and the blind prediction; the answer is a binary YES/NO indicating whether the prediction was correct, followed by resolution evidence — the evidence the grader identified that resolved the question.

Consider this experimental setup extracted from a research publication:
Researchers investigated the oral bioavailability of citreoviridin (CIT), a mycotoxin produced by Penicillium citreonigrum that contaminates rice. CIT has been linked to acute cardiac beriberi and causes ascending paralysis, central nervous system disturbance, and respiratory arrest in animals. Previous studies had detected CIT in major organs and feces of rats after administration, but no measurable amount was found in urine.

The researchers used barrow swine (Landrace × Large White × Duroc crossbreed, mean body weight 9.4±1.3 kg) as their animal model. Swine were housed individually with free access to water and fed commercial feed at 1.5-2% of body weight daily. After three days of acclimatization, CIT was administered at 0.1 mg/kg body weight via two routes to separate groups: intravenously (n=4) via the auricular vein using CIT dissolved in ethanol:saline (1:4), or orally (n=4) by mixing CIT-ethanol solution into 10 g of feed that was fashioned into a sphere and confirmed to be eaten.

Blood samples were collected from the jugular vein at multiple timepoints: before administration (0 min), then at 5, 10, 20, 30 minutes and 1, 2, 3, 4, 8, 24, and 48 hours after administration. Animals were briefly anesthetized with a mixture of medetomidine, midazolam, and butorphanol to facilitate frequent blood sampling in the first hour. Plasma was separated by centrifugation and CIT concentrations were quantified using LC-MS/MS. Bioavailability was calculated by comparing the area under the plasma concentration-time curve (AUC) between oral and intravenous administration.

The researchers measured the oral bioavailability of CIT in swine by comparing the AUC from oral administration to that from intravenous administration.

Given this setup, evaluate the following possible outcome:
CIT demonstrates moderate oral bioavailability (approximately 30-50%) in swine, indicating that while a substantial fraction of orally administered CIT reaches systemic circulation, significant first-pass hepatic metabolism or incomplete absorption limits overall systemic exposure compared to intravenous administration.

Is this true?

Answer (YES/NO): NO